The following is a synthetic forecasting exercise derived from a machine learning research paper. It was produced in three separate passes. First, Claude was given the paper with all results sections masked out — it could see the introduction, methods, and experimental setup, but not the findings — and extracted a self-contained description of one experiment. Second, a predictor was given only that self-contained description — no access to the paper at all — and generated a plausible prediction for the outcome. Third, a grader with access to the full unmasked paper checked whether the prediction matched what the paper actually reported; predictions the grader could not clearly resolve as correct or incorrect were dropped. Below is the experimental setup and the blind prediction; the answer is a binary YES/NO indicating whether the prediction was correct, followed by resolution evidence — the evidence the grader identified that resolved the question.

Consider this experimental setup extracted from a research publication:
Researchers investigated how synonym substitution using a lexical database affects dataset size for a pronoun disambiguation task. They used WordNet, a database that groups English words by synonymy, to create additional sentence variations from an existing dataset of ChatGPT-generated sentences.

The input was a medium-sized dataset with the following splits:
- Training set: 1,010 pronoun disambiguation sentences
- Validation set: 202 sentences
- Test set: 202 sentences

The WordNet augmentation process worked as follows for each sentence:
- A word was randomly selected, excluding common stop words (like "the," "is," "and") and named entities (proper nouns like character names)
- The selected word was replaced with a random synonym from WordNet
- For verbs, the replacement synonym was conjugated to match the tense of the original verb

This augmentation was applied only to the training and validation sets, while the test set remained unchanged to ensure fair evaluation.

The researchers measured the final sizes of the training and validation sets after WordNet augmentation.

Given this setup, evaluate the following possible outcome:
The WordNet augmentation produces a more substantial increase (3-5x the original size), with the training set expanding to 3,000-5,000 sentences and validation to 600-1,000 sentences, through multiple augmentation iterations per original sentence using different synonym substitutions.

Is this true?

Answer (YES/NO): NO